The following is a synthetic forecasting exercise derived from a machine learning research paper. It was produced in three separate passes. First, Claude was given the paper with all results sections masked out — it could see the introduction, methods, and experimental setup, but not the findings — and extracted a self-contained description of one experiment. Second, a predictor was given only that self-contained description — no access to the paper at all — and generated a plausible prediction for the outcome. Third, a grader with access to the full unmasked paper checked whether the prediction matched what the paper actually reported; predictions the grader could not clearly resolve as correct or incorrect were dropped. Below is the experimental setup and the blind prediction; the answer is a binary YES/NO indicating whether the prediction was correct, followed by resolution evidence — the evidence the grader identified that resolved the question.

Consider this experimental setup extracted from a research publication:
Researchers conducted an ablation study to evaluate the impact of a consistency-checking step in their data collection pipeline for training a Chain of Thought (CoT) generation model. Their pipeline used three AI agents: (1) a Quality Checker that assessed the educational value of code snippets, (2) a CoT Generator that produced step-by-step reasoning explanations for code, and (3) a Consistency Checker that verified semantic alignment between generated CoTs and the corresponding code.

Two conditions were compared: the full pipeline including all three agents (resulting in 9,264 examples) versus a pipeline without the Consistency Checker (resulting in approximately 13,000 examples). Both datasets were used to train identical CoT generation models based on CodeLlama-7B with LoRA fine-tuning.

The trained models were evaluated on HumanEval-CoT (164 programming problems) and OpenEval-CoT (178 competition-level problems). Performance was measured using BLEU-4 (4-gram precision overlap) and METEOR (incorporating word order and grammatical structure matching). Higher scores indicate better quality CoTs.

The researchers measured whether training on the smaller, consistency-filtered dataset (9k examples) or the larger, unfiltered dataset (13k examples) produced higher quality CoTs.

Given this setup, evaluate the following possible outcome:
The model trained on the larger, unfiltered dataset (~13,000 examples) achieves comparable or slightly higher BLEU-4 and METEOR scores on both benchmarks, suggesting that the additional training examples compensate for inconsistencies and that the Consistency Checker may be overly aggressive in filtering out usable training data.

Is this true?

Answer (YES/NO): NO